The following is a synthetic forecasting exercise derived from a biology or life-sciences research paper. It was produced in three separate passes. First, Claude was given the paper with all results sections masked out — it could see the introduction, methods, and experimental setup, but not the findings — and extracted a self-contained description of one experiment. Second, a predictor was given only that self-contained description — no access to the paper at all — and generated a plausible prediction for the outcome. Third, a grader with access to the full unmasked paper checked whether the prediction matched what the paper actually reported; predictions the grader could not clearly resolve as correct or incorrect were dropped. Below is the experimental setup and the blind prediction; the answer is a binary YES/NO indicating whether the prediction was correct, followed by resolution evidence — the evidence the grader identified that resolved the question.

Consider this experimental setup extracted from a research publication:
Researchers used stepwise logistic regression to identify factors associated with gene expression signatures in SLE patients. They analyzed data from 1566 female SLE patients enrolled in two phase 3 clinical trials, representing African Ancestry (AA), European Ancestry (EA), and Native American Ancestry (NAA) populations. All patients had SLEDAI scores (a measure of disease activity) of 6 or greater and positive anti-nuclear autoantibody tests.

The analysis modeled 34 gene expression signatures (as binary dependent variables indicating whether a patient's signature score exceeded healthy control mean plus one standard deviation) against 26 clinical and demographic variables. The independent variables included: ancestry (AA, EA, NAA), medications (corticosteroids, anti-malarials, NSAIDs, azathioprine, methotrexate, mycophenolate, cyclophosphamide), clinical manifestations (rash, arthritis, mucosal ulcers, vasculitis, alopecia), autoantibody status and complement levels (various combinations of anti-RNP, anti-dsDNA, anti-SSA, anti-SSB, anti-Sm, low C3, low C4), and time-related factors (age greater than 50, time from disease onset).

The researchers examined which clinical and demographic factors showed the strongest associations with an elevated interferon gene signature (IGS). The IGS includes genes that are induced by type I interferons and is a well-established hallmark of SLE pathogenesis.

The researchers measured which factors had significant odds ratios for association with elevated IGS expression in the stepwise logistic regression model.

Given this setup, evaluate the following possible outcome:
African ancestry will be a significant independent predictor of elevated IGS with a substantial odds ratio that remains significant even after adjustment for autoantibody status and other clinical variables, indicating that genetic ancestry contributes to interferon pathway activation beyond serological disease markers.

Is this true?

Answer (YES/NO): NO